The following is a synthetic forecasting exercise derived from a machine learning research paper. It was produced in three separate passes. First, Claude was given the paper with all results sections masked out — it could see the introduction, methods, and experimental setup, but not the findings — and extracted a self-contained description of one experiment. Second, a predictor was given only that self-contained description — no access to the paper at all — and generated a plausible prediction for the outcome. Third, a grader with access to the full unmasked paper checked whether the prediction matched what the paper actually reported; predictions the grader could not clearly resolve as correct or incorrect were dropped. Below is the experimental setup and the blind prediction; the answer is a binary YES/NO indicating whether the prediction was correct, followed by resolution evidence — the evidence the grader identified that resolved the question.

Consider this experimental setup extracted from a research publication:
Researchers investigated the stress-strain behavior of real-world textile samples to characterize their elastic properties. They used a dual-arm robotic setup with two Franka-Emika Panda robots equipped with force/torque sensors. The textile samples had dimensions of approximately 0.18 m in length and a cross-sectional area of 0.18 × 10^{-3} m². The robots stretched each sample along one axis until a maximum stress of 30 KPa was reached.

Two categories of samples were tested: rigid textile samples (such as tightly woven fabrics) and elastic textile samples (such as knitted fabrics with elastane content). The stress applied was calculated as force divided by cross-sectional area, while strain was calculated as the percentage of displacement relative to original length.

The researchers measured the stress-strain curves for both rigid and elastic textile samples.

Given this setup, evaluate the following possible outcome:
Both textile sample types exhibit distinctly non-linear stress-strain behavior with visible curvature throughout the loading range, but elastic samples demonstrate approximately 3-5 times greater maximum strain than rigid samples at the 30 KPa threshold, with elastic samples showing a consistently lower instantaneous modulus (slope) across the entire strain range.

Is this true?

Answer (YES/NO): NO